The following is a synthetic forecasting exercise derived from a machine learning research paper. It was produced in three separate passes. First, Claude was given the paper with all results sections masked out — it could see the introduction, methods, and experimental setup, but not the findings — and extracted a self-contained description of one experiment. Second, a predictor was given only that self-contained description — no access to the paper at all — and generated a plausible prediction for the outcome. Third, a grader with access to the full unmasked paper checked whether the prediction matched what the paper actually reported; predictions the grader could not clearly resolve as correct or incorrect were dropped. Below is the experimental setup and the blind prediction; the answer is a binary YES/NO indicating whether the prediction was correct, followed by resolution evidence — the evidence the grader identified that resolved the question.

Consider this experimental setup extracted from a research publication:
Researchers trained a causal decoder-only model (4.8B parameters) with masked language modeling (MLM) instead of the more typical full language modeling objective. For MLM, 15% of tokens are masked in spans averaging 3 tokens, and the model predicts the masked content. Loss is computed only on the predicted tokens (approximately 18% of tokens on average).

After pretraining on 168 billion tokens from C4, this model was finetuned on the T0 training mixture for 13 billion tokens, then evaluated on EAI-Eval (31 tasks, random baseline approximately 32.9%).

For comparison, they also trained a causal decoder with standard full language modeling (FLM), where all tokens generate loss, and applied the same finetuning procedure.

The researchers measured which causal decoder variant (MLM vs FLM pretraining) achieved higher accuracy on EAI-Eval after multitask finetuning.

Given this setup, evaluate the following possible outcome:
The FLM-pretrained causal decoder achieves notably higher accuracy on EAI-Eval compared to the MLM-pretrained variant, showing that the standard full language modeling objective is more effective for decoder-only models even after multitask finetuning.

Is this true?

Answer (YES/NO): YES